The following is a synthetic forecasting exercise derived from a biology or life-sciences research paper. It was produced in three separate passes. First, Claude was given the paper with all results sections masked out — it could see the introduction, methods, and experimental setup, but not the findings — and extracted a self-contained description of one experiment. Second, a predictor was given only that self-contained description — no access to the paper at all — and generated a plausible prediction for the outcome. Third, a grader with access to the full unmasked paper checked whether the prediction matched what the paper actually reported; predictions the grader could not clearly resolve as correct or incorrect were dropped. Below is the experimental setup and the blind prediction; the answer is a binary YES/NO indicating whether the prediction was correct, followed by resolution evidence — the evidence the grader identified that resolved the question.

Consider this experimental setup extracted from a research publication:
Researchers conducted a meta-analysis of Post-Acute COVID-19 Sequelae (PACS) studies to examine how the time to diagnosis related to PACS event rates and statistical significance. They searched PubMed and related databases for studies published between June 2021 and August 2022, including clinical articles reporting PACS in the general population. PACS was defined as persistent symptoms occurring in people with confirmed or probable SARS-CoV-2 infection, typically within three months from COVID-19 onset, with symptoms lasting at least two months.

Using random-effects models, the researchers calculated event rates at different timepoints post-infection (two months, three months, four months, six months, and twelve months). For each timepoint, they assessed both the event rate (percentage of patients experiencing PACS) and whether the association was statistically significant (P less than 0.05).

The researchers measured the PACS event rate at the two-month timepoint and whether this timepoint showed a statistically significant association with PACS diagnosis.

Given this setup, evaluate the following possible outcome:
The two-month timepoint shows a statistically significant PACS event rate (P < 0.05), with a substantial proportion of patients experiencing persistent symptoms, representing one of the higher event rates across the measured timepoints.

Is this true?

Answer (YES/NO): NO